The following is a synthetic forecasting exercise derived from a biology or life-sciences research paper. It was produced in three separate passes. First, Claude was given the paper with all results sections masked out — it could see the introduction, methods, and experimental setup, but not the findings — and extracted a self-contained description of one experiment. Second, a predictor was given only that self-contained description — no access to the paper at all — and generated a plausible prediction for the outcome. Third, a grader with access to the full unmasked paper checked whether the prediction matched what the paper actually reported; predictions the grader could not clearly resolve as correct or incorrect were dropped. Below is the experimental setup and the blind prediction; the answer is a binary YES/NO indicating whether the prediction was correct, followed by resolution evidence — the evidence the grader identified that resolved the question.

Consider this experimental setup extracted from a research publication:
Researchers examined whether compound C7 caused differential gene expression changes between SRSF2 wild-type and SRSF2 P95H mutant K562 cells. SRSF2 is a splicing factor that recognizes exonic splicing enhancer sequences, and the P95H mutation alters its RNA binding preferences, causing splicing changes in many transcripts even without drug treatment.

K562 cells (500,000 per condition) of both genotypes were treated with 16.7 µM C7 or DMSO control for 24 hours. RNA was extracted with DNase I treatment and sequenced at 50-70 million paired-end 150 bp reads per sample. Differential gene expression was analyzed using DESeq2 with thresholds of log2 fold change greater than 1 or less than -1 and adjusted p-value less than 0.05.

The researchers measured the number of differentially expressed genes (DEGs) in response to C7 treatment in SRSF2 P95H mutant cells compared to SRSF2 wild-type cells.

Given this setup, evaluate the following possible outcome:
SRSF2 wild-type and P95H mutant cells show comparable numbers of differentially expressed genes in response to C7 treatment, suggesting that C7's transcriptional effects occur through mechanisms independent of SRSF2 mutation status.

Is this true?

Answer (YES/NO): NO